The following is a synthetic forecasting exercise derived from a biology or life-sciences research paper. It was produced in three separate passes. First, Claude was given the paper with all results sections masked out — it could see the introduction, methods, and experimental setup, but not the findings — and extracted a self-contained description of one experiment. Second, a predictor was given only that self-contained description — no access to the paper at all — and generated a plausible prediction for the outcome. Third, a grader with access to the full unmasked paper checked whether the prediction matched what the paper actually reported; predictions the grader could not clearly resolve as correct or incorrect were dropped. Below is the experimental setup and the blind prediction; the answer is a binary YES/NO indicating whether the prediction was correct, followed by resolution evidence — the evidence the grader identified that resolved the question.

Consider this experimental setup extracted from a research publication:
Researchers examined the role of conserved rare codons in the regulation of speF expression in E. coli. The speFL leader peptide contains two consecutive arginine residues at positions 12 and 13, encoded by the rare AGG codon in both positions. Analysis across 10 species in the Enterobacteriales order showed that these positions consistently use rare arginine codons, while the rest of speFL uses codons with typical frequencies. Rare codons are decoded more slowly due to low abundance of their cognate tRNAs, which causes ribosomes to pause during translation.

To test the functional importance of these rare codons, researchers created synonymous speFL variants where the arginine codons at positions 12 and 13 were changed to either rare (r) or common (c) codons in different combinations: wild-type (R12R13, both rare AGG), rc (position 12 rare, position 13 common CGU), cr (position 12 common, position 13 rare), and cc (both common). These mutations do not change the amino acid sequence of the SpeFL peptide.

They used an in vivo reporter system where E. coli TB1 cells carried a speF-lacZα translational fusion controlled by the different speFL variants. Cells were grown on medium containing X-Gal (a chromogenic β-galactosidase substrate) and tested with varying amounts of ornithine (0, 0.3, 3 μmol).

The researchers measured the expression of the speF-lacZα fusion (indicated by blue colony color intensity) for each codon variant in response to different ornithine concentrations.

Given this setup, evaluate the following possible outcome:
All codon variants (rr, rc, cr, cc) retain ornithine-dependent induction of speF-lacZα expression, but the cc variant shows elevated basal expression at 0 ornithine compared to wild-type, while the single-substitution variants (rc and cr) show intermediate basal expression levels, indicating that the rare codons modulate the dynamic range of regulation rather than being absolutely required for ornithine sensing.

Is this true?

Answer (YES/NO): NO